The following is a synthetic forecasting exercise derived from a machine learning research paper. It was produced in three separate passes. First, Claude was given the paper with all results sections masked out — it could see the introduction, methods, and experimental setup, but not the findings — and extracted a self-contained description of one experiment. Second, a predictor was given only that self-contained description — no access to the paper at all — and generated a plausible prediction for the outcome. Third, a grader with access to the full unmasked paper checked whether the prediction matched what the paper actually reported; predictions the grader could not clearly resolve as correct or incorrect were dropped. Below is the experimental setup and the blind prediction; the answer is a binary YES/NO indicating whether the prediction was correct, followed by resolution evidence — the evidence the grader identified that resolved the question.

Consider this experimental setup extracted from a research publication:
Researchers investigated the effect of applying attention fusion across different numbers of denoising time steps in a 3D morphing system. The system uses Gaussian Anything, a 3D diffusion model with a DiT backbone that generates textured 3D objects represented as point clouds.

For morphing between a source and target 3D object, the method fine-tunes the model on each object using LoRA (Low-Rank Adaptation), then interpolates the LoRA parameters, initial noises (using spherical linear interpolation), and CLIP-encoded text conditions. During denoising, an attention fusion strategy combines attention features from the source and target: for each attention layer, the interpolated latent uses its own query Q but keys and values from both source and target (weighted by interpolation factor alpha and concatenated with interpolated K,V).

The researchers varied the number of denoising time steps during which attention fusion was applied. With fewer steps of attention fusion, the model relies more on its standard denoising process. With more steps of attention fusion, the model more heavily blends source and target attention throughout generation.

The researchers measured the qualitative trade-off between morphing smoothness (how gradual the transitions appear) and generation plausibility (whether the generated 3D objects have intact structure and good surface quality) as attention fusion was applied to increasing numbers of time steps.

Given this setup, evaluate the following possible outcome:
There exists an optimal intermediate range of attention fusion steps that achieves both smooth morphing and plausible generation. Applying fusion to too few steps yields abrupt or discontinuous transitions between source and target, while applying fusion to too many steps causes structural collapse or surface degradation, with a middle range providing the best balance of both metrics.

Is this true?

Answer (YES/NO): YES